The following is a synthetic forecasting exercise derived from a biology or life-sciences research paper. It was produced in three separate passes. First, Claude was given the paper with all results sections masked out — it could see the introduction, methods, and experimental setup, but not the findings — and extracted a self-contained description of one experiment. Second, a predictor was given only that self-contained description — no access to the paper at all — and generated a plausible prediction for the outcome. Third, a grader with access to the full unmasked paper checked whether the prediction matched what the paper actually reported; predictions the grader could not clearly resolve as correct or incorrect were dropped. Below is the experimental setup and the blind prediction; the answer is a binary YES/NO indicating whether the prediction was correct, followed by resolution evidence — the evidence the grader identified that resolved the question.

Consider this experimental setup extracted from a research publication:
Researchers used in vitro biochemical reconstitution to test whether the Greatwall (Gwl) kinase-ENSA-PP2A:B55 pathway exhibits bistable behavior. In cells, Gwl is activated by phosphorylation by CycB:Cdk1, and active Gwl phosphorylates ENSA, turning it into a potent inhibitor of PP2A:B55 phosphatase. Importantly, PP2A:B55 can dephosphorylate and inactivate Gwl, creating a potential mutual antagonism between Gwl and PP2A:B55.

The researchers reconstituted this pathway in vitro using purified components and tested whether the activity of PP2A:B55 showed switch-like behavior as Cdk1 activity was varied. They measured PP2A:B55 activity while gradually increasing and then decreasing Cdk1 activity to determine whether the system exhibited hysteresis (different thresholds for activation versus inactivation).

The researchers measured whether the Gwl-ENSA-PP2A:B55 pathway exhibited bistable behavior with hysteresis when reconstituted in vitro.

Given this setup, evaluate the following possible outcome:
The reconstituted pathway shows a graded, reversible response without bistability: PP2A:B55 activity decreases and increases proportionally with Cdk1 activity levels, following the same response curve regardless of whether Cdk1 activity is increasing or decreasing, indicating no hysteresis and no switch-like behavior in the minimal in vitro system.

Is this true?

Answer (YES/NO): NO